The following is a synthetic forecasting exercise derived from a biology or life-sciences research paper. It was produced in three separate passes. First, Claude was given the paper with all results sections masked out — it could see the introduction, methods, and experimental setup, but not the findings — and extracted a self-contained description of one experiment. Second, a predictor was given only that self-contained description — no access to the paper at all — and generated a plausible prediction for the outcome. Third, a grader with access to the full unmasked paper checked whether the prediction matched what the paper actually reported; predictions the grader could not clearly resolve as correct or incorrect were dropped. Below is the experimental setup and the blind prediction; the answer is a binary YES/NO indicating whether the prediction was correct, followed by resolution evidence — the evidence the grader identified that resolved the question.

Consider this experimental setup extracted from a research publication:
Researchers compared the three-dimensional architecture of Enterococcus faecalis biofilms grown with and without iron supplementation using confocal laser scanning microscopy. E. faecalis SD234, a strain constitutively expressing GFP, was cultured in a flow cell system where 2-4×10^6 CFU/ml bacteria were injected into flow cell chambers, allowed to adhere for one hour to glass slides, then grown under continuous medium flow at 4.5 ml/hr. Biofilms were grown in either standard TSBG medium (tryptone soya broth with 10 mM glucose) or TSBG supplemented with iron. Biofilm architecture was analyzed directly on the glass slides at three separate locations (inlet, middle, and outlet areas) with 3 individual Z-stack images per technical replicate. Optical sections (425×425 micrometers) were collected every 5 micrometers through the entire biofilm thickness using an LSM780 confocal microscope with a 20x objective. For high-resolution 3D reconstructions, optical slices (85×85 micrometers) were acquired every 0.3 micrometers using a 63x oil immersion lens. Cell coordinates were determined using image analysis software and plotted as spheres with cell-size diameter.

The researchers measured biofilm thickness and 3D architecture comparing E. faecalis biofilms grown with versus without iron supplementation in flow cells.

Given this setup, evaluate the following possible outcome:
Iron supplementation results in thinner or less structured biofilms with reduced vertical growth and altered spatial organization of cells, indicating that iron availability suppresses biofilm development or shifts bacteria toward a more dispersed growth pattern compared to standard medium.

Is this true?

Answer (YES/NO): NO